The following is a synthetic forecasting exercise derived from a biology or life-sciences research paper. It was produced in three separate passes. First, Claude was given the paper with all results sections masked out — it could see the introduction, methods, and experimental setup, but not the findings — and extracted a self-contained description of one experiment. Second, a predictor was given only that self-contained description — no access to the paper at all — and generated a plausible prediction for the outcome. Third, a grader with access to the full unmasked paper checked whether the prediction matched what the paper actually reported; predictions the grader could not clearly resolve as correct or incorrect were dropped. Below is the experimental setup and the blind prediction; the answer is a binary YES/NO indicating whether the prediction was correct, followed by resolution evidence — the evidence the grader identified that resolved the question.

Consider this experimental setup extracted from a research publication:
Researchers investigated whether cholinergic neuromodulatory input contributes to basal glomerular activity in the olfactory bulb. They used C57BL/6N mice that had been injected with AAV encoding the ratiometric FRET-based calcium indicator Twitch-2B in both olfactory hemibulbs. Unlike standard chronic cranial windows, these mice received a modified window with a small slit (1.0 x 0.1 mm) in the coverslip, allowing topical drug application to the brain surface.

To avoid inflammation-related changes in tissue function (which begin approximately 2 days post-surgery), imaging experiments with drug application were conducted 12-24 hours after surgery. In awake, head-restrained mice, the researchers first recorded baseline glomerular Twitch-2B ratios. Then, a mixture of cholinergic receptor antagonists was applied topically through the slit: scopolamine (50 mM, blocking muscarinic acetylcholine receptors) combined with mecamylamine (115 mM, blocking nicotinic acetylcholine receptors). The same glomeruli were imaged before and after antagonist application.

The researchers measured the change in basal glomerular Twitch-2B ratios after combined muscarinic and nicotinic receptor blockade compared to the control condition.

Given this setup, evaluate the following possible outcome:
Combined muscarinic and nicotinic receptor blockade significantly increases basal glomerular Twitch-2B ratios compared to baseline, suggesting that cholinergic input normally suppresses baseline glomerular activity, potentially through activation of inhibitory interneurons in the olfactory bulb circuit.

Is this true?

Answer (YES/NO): NO